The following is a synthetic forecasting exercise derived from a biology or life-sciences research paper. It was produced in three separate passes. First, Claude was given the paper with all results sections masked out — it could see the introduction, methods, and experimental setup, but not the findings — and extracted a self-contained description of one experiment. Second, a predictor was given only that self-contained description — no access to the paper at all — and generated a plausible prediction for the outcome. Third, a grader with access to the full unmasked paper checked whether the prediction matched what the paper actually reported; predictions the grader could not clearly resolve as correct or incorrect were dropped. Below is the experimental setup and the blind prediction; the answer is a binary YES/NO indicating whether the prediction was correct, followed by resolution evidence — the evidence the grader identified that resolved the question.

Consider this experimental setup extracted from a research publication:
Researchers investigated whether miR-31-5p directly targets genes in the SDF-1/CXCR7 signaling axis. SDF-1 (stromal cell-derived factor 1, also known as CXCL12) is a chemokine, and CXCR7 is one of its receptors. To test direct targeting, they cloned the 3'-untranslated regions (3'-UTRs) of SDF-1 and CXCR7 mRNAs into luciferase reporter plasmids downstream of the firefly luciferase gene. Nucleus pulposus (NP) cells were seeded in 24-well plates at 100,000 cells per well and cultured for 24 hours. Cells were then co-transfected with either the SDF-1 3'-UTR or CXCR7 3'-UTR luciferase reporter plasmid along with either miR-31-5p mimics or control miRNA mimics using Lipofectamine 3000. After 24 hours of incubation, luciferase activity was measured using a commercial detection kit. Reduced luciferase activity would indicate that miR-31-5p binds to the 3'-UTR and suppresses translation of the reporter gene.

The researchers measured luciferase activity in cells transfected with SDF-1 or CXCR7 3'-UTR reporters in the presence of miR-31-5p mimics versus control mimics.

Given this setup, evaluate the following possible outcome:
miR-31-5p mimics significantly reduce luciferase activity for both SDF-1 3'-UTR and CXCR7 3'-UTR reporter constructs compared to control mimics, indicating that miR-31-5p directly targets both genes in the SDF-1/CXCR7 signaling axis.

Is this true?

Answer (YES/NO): NO